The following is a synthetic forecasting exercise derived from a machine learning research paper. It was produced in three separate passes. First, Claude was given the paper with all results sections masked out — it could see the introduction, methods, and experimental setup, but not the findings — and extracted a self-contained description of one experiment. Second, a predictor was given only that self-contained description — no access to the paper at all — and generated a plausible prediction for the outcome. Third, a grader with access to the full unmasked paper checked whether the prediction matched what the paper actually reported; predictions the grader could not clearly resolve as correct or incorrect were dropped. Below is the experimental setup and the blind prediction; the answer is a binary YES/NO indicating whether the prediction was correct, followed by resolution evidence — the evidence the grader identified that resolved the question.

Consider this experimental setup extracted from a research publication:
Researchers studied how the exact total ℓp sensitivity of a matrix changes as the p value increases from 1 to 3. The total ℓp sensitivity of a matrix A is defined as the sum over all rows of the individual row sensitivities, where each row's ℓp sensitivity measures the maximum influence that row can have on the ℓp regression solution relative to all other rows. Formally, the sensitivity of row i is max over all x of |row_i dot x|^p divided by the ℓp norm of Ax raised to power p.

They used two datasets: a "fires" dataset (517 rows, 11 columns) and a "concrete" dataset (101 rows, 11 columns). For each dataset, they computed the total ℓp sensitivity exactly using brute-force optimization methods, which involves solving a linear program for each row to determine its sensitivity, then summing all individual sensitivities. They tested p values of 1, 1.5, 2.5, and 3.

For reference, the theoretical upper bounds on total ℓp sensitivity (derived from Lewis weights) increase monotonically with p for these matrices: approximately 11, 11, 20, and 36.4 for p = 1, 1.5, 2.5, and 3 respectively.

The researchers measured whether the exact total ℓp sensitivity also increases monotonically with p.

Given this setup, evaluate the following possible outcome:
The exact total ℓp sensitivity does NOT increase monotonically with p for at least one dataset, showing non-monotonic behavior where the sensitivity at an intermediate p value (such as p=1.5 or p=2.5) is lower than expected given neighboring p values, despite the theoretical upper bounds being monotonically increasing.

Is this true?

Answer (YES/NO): NO